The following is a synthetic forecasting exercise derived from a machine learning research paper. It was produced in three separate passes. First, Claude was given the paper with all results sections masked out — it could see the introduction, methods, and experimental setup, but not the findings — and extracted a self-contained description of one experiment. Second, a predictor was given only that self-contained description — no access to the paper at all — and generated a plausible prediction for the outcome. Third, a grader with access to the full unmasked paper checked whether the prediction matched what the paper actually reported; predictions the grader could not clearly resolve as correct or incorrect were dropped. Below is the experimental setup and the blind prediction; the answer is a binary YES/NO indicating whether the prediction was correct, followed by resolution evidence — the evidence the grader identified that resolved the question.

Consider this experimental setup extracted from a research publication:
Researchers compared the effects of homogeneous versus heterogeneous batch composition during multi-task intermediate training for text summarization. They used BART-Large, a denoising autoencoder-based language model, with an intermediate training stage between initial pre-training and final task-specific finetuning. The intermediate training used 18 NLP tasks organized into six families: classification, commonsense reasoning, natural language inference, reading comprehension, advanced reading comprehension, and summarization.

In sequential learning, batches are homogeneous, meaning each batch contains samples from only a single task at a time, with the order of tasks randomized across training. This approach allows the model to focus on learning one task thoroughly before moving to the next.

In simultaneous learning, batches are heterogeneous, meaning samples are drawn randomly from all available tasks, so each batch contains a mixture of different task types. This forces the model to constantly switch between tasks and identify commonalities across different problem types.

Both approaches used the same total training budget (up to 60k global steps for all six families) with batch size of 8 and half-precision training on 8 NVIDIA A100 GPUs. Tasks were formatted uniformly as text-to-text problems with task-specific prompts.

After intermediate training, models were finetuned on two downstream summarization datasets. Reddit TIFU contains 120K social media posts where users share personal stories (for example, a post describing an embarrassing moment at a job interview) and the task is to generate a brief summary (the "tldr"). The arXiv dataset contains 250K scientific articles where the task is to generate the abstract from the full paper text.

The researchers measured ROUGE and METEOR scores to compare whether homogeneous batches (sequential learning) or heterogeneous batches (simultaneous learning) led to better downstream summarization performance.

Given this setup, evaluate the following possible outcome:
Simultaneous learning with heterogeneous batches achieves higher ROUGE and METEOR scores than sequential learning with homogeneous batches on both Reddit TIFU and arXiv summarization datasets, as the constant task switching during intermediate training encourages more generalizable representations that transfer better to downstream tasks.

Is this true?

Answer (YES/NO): NO